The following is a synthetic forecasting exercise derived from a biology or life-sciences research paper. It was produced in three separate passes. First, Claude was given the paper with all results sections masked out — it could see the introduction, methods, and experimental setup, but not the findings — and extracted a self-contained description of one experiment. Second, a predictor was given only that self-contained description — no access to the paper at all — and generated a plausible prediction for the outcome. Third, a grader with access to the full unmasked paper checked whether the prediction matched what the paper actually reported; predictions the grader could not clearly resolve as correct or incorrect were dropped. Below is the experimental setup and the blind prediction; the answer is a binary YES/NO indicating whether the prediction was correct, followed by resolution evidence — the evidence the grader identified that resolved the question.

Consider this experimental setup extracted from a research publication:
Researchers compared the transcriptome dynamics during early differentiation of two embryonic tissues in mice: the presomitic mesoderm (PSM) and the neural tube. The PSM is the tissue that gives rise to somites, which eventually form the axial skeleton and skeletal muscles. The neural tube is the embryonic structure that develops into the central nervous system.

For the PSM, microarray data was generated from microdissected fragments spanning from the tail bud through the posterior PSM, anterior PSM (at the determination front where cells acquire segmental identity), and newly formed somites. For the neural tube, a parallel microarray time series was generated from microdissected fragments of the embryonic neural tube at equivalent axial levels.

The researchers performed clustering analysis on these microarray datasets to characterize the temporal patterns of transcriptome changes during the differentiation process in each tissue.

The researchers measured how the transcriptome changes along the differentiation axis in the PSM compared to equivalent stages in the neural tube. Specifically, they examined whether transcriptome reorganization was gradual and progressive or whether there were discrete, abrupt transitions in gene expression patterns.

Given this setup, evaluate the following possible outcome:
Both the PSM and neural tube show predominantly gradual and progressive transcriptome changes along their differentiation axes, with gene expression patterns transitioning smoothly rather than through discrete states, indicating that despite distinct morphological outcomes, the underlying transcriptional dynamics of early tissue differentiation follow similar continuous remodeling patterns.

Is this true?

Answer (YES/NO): NO